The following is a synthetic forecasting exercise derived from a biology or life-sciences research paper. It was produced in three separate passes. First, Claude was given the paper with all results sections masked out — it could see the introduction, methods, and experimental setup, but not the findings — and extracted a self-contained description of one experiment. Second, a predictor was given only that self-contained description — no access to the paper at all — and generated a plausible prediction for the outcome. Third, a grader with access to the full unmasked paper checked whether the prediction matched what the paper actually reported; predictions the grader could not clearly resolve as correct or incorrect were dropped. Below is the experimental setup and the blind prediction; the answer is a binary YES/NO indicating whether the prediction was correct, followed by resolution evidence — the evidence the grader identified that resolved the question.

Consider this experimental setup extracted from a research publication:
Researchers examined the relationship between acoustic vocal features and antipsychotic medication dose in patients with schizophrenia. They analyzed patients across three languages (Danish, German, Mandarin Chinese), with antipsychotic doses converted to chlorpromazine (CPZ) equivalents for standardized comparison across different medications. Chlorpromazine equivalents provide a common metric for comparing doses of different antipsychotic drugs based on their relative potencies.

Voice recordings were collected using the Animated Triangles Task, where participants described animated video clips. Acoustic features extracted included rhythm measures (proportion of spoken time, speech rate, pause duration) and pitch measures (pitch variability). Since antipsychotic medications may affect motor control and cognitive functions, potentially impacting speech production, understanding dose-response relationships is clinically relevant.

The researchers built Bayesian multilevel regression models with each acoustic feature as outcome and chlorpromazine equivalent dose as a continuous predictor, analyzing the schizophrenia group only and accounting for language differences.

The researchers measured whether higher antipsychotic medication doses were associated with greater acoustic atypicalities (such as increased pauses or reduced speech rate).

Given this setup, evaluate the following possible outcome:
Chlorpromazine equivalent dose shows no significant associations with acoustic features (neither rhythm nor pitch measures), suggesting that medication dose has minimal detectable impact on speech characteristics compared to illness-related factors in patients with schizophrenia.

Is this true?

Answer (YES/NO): NO